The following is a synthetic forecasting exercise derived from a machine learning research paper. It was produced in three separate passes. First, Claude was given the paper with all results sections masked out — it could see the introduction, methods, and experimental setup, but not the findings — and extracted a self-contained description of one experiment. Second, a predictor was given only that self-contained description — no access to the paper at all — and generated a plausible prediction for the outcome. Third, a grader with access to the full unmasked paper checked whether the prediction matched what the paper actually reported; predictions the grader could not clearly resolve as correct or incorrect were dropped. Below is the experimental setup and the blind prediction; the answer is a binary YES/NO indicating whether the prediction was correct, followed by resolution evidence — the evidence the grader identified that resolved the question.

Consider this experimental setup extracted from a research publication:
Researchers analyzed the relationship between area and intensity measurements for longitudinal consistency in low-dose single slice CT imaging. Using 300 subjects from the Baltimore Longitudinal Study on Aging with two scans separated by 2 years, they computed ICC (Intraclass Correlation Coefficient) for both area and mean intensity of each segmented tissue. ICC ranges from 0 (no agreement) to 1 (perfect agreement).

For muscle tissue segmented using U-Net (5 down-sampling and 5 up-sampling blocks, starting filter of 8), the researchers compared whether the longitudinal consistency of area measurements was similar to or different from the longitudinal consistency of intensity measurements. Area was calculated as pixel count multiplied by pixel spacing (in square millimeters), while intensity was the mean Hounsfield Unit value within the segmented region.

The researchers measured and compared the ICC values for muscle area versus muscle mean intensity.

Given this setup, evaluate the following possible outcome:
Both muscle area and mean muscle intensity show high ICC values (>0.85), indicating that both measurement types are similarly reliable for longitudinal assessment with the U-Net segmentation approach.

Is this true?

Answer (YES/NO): YES